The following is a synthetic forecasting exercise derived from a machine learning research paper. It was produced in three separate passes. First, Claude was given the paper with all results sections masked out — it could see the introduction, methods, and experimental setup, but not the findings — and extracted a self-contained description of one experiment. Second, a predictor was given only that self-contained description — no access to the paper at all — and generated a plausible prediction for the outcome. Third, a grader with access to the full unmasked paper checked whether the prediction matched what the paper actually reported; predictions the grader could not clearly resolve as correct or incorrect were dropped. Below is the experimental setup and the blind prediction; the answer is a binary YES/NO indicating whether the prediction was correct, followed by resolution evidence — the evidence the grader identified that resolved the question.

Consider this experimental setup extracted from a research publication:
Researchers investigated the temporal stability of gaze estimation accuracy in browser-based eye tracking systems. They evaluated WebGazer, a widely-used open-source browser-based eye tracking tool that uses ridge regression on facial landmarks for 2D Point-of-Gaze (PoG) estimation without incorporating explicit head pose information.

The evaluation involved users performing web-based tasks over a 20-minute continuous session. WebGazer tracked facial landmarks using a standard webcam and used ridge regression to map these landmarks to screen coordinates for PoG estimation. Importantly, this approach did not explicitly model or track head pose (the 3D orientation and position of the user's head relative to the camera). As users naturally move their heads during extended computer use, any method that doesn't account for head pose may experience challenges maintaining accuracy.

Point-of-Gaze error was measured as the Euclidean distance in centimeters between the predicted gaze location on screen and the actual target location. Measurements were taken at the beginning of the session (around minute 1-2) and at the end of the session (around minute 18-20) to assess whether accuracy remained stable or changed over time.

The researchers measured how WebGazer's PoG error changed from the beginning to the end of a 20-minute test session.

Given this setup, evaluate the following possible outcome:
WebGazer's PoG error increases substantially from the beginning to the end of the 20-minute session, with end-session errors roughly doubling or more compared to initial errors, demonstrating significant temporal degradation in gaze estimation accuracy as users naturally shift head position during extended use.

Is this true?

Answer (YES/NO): NO